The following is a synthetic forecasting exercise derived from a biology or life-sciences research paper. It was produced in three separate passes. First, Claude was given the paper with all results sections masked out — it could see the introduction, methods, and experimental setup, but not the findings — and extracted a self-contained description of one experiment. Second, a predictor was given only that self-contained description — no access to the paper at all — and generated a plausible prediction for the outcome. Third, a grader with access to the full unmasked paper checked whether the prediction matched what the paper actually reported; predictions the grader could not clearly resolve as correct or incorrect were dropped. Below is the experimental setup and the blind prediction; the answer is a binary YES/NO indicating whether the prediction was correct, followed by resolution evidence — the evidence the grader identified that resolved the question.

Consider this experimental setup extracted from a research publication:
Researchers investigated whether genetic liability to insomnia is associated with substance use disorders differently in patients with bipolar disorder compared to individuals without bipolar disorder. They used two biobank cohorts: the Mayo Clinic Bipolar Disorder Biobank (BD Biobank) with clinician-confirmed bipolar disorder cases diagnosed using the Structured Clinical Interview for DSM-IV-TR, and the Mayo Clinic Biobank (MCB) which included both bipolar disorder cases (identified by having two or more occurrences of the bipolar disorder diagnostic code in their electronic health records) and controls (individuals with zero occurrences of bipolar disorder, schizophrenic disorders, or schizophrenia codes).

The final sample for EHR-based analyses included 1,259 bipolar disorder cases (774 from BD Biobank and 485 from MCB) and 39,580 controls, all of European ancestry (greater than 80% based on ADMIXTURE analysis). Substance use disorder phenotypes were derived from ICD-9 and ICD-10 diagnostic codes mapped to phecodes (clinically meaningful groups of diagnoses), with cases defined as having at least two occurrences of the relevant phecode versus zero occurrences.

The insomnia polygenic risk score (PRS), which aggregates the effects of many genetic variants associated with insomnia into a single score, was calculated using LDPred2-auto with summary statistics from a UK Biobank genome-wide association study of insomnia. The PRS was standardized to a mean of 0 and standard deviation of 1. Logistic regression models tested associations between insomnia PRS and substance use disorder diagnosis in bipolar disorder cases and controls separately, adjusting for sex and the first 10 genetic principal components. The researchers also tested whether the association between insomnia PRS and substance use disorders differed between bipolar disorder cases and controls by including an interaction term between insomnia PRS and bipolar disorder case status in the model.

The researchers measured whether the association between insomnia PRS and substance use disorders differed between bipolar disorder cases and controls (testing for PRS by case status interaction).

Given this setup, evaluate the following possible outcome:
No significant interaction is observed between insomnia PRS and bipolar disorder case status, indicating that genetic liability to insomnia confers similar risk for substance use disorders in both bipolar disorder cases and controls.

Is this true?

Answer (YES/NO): NO